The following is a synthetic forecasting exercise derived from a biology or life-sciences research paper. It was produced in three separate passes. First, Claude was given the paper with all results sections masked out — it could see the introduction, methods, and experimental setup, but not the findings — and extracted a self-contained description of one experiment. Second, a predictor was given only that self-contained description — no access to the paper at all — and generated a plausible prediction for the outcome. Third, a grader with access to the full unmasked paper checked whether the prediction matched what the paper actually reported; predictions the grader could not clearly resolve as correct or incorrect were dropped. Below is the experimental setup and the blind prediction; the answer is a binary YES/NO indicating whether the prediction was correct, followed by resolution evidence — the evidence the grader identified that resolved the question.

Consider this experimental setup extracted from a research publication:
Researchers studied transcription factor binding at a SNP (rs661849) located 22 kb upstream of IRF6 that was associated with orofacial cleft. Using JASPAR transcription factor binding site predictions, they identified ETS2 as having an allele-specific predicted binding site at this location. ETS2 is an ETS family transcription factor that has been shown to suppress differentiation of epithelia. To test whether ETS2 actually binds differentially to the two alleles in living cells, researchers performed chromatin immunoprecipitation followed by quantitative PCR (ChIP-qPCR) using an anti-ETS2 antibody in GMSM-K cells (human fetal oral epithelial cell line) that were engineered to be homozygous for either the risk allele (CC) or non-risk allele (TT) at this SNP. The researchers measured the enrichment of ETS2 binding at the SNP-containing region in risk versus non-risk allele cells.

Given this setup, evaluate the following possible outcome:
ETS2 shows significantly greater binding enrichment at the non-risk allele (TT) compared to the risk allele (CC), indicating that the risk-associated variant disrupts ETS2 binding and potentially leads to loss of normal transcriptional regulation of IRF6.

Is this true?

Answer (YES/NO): NO